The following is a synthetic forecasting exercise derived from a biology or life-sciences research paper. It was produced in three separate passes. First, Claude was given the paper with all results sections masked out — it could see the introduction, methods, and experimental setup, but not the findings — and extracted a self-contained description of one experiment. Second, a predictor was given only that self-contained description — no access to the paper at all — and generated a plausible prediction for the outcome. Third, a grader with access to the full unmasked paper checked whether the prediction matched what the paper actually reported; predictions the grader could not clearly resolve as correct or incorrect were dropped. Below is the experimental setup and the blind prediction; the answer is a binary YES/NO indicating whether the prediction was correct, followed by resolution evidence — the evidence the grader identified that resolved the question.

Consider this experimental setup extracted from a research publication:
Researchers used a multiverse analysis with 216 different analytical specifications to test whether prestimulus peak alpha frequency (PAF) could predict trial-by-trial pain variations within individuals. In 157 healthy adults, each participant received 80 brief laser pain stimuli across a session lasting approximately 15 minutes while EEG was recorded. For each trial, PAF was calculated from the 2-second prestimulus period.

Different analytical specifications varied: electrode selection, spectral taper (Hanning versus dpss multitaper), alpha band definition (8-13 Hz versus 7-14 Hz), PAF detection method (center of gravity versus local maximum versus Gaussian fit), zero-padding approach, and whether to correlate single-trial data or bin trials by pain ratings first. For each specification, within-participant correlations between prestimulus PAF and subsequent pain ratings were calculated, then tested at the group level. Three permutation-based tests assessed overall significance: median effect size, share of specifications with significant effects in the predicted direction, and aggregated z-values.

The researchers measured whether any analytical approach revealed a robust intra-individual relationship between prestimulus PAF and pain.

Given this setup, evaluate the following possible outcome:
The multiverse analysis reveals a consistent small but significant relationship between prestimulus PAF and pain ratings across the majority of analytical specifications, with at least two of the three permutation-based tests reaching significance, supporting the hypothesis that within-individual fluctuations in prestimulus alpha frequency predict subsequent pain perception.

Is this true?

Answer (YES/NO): NO